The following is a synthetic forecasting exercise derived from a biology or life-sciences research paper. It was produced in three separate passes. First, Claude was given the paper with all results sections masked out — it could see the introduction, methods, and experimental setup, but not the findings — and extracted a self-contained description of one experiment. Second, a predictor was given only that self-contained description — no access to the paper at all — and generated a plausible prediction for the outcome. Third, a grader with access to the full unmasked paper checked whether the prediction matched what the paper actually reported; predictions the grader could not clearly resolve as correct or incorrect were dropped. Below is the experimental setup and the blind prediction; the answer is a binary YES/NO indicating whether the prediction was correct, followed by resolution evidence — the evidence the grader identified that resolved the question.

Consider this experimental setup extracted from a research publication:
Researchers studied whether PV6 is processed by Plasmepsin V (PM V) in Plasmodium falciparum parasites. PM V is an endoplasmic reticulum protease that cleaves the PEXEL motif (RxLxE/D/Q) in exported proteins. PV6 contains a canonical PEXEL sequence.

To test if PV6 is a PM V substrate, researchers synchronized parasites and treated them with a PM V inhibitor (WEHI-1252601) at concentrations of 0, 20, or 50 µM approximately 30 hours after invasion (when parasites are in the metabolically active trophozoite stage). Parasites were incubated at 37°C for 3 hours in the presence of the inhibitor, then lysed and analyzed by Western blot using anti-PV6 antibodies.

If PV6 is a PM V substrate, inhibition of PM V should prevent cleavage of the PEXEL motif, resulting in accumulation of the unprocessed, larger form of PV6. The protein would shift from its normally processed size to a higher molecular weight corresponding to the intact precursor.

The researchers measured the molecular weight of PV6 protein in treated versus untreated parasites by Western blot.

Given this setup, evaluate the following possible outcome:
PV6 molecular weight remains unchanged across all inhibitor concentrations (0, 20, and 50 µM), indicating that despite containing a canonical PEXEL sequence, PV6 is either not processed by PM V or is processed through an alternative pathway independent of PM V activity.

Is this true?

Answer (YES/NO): NO